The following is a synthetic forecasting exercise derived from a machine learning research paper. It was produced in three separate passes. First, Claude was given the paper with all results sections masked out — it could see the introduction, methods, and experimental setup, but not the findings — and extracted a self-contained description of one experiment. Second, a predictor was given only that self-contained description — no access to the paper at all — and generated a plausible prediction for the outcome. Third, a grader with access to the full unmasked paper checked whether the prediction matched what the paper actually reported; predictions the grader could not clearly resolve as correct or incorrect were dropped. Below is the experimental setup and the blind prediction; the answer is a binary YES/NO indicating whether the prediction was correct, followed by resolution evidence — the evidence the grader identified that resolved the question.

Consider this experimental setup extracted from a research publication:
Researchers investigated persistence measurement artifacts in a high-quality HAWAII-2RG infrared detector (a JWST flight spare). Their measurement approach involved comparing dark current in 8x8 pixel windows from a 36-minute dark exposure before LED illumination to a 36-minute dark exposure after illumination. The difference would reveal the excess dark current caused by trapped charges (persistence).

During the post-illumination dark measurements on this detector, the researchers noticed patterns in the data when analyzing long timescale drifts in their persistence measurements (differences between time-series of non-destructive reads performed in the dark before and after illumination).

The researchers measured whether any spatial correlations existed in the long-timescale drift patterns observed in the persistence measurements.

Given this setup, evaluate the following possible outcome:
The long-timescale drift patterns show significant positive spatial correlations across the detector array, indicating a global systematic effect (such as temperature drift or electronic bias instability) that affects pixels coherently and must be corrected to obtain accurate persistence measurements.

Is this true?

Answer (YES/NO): NO